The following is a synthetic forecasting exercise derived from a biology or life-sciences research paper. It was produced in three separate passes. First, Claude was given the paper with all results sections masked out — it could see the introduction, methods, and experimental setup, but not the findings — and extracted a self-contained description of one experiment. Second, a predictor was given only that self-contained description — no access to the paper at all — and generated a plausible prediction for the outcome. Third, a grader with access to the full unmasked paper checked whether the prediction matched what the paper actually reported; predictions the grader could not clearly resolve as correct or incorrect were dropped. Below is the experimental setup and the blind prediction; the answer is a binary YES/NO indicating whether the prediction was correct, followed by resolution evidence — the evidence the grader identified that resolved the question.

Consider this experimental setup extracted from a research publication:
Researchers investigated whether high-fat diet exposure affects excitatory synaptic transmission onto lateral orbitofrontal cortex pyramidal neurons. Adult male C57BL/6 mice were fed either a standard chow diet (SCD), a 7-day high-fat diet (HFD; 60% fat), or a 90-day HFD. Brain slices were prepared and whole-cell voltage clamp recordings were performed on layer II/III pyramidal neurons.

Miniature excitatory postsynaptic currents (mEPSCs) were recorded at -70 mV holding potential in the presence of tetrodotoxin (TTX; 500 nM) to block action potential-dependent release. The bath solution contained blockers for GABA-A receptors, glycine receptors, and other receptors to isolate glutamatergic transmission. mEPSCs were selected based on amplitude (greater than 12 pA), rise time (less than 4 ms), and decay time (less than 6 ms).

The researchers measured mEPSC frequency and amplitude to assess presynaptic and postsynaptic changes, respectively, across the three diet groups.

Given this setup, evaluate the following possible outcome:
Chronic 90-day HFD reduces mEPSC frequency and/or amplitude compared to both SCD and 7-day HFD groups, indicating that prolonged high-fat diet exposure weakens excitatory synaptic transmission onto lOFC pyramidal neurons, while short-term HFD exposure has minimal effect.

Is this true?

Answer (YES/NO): NO